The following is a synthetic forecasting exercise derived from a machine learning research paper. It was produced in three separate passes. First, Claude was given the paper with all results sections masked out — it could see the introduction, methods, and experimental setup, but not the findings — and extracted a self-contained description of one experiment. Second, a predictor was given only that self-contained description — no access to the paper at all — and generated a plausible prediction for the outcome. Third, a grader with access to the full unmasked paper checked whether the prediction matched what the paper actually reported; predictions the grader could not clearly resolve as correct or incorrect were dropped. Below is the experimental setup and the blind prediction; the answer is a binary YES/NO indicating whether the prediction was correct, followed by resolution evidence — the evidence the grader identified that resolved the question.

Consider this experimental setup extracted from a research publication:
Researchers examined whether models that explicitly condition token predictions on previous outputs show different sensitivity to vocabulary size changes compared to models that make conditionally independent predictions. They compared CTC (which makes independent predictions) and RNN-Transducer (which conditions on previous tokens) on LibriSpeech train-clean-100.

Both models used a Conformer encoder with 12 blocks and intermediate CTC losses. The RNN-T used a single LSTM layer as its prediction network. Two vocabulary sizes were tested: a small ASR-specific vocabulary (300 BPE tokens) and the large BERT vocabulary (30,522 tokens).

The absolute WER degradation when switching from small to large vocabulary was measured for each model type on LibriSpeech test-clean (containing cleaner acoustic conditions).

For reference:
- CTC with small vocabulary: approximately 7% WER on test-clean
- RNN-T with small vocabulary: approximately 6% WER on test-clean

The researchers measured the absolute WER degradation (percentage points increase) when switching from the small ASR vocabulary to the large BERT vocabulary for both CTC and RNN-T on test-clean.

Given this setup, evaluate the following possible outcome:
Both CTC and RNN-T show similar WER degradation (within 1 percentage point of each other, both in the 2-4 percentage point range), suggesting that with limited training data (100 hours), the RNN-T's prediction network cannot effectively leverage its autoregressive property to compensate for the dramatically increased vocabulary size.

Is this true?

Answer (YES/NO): NO